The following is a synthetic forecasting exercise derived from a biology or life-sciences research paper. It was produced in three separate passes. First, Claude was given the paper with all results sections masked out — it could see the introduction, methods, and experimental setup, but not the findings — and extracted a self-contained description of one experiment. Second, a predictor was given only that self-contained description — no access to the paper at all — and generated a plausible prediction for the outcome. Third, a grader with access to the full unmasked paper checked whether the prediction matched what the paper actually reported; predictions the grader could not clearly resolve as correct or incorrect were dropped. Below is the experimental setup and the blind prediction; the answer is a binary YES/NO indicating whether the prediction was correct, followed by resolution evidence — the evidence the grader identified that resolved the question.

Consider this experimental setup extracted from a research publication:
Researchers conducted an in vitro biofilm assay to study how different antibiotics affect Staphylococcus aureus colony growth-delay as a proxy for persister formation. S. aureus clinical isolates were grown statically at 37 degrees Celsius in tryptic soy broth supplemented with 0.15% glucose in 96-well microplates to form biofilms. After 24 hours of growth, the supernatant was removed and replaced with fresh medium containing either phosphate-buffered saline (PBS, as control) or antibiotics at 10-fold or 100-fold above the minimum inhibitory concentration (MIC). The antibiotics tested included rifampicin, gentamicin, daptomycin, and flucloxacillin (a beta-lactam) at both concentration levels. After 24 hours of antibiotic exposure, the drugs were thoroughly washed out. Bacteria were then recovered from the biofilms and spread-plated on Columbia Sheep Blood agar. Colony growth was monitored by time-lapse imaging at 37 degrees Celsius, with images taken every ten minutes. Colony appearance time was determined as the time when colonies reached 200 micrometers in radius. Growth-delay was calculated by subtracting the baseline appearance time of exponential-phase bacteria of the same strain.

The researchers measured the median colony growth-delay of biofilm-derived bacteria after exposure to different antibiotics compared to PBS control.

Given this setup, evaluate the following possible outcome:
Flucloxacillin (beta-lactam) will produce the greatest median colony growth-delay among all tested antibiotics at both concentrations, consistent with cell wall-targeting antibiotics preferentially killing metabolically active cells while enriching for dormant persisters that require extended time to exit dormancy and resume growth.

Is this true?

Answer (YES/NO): NO